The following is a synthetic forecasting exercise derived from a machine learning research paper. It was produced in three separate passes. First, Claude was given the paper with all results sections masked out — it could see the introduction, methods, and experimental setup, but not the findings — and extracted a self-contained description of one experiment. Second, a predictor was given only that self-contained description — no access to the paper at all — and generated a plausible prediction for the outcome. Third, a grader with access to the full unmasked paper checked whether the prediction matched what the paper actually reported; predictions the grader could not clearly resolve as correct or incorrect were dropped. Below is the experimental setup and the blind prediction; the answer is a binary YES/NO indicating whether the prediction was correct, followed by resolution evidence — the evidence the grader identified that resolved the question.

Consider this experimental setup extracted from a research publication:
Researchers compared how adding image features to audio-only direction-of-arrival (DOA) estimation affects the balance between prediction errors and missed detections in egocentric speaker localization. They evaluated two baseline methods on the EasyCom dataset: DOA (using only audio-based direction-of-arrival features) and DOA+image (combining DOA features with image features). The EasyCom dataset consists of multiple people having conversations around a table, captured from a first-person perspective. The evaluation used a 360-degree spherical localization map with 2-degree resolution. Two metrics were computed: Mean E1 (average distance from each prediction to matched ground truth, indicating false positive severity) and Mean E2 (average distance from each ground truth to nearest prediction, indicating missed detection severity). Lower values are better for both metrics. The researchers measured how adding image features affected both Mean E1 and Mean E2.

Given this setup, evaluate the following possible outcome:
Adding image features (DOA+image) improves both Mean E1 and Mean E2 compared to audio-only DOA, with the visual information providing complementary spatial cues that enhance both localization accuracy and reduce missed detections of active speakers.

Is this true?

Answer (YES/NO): YES